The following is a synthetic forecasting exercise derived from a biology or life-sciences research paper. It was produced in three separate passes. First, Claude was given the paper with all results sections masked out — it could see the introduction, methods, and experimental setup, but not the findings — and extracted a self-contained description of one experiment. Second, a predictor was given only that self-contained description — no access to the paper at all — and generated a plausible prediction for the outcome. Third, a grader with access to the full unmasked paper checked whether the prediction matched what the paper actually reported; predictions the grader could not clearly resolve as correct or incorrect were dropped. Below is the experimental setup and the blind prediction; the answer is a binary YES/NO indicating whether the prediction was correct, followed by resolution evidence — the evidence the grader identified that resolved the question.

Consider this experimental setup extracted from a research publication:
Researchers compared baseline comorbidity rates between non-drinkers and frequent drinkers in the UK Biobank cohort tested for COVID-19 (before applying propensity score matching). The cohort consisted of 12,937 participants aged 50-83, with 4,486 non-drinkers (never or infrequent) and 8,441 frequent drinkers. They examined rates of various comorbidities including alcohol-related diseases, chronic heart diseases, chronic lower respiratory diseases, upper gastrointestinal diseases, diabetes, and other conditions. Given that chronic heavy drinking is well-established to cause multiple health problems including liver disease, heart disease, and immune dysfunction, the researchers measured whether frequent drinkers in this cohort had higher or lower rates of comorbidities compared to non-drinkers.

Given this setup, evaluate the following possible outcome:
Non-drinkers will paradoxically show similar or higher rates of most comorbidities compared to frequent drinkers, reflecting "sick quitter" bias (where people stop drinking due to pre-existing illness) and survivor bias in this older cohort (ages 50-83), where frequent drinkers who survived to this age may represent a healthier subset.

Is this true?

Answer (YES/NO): YES